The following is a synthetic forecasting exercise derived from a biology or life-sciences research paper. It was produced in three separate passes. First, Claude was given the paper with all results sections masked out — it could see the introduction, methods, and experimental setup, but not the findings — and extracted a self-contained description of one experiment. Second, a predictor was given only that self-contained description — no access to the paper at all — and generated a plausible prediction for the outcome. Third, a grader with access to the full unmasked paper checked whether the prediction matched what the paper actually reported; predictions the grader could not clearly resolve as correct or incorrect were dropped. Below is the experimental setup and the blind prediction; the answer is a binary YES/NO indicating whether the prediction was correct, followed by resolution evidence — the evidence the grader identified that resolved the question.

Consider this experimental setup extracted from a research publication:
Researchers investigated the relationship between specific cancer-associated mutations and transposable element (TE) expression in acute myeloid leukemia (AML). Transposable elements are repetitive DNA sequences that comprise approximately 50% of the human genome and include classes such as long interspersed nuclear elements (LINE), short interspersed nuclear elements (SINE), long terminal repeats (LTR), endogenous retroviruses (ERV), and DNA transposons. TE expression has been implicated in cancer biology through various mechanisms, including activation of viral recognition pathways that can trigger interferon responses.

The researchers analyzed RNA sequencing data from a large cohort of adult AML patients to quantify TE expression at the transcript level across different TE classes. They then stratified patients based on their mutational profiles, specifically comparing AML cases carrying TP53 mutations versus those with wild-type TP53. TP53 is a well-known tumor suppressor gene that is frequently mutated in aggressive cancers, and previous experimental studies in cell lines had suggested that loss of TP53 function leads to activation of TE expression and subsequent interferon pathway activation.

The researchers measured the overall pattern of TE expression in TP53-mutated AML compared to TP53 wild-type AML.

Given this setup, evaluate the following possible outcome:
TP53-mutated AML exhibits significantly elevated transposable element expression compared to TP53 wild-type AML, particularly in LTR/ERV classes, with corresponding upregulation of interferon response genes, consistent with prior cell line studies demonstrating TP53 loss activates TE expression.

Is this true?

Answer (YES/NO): NO